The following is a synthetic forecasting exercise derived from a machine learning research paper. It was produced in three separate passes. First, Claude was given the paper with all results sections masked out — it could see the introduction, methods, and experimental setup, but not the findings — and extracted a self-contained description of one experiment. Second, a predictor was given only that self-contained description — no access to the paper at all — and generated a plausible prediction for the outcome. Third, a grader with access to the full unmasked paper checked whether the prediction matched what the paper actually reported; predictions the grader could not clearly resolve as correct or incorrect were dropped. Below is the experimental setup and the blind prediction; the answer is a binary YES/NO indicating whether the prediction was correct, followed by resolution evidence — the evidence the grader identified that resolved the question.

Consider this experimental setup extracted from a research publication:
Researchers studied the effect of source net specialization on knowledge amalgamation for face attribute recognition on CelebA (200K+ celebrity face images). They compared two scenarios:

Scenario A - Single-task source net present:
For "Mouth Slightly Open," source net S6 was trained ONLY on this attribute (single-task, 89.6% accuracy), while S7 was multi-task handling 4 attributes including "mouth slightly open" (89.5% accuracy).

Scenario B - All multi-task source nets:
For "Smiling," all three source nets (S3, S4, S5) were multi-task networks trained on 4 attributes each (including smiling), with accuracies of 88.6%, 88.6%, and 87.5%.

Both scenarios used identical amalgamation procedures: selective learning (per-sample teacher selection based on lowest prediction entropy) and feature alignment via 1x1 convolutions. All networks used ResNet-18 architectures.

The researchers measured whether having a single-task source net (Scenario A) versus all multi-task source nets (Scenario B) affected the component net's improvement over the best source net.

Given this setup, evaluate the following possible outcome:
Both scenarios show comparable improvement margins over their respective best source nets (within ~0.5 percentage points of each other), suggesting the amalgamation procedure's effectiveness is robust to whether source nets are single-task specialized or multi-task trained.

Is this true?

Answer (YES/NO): YES